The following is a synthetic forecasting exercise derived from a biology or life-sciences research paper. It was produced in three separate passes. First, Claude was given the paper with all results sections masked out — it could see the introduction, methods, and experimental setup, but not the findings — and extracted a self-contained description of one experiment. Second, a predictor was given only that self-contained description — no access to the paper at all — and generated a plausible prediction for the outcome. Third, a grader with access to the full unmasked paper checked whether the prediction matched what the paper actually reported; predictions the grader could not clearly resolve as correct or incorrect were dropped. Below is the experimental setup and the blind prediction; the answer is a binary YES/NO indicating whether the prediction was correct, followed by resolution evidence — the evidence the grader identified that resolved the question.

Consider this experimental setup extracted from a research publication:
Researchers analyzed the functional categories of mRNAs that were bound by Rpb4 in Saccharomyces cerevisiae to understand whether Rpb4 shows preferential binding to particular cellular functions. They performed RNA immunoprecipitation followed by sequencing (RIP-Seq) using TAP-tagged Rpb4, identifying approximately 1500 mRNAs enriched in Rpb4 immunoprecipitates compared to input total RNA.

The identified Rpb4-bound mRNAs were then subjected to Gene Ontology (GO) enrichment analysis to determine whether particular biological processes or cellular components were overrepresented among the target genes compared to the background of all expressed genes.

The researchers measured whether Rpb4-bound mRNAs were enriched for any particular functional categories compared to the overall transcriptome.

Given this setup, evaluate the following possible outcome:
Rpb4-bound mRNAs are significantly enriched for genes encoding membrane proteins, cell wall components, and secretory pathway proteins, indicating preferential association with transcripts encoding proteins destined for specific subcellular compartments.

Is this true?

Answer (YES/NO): NO